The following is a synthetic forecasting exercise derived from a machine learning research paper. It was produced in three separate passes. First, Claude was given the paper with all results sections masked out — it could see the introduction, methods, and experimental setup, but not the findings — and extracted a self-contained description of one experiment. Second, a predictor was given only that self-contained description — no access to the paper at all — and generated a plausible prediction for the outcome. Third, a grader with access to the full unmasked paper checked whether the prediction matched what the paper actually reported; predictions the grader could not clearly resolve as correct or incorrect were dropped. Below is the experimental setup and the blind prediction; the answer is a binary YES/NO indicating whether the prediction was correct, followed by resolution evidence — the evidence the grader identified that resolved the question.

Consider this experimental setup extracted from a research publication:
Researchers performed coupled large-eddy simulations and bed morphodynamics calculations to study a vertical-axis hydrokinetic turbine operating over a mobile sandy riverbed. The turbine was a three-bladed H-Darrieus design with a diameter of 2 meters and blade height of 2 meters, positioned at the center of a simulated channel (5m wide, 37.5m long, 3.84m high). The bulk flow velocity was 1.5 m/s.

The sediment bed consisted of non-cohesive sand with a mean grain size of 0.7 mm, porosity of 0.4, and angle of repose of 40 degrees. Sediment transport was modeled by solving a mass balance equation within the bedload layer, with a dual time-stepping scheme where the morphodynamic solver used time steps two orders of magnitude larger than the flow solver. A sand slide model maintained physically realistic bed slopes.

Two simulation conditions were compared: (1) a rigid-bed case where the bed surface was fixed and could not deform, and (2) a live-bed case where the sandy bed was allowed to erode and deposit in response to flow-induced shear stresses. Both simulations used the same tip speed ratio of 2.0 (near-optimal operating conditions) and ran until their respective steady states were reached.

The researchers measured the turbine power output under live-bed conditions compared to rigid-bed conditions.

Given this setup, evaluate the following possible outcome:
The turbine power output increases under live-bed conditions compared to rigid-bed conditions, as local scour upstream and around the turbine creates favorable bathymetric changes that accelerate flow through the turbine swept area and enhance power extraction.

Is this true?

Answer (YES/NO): NO